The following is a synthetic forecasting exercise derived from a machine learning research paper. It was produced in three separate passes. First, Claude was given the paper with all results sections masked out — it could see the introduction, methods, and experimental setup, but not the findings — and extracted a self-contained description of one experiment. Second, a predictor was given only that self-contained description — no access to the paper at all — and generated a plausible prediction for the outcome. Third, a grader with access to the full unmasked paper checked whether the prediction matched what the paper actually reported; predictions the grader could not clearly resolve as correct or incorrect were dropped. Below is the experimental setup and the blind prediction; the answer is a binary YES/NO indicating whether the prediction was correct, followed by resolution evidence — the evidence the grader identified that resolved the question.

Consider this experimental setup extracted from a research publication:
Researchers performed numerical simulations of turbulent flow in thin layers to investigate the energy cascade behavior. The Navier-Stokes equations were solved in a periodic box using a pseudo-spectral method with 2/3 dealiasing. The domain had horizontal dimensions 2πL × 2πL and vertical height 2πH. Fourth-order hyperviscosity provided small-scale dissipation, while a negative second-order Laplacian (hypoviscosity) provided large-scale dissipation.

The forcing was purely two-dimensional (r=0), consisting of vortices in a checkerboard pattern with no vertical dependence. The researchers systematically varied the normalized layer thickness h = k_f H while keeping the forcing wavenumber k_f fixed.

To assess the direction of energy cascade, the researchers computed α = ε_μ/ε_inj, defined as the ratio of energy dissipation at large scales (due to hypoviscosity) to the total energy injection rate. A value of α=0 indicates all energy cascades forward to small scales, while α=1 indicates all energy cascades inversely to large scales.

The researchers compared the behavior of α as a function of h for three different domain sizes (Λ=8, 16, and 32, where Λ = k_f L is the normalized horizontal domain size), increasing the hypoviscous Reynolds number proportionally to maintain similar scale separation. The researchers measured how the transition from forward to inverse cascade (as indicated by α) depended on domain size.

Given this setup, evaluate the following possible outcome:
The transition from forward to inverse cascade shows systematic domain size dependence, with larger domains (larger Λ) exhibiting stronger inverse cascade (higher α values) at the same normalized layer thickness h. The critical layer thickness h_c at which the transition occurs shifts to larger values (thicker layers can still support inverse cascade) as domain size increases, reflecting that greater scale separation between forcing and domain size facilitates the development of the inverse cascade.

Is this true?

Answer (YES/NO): NO